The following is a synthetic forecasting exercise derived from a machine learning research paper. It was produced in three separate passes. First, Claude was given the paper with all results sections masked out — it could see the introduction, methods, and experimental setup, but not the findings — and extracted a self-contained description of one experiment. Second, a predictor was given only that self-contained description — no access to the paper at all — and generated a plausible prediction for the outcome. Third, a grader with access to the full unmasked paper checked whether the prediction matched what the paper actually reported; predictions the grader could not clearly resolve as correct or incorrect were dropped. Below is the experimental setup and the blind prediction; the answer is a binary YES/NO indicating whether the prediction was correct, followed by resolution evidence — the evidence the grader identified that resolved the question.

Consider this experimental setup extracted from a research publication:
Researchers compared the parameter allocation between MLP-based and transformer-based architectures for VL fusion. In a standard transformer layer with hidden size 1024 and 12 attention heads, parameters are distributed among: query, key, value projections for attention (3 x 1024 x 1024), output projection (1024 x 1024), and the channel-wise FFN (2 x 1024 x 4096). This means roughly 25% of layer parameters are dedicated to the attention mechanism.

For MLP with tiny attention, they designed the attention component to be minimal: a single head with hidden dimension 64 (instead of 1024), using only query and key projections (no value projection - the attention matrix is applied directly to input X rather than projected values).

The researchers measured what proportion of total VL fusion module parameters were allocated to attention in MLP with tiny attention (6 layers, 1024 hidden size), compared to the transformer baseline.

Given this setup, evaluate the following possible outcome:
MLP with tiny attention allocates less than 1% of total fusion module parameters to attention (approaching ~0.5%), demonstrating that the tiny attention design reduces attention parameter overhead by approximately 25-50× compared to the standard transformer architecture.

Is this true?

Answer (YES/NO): NO